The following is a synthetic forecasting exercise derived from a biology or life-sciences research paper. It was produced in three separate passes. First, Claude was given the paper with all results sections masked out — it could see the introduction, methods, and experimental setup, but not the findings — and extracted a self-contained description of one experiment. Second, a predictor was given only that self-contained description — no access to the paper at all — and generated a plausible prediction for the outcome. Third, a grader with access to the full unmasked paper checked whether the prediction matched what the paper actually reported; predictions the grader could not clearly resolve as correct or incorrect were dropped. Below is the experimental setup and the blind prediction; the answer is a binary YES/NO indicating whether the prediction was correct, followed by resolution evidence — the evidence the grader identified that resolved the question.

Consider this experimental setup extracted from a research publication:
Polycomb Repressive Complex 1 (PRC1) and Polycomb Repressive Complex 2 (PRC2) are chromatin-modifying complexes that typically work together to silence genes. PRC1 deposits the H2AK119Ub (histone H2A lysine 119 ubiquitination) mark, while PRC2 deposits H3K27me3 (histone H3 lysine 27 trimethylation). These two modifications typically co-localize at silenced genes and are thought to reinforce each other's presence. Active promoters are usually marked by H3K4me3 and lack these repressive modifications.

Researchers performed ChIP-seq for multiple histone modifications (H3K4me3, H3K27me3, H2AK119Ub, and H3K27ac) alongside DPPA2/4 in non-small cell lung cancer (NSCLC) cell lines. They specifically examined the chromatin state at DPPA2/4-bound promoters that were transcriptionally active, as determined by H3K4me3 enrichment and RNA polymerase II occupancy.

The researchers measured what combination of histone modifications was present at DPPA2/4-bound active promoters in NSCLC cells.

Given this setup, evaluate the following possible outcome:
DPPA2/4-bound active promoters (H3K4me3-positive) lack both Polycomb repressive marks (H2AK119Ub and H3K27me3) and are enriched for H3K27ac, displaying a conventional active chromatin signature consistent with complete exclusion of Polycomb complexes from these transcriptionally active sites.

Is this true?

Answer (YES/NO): NO